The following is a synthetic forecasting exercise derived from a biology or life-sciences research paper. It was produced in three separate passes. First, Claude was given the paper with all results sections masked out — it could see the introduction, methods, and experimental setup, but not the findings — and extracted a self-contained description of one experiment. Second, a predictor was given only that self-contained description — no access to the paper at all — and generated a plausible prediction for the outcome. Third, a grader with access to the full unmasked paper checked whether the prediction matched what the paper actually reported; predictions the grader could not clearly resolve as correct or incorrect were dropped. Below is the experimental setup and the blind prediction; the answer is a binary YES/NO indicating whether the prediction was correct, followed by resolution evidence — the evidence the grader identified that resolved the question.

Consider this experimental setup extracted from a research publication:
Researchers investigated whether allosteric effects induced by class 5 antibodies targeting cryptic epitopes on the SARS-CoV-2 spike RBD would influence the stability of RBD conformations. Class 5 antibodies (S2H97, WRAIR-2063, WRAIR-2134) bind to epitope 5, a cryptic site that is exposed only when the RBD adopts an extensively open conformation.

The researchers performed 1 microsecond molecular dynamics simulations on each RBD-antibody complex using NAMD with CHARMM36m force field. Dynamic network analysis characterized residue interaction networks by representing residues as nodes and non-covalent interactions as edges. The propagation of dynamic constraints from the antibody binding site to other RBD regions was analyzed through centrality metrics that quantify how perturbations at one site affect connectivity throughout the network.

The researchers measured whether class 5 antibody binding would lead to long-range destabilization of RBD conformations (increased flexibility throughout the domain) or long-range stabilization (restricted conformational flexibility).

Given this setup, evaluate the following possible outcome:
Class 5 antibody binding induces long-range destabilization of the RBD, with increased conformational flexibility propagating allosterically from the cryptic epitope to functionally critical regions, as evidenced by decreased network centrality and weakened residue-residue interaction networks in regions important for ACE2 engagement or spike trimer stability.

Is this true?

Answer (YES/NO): NO